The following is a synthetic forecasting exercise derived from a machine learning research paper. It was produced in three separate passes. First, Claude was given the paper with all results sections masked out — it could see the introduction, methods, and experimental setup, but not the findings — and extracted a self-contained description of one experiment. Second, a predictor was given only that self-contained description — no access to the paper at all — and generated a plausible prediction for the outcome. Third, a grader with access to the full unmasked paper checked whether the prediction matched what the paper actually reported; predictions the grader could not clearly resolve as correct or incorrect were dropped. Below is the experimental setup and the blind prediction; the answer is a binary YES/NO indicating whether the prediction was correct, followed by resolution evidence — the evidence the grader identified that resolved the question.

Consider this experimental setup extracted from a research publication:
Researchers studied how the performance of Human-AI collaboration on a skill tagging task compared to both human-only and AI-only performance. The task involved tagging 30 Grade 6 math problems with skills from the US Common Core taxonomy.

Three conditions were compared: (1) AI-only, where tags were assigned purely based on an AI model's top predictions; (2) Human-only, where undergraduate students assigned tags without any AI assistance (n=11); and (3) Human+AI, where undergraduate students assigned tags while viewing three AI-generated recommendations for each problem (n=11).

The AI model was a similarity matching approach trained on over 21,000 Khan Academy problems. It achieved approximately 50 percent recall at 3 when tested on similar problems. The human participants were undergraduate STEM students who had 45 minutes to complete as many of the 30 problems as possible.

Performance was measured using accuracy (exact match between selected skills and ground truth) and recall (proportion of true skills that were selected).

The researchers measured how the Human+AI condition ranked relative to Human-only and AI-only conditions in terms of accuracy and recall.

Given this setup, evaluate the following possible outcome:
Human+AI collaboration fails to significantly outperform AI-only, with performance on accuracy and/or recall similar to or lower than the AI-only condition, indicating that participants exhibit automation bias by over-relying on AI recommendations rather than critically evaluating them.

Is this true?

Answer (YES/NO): NO